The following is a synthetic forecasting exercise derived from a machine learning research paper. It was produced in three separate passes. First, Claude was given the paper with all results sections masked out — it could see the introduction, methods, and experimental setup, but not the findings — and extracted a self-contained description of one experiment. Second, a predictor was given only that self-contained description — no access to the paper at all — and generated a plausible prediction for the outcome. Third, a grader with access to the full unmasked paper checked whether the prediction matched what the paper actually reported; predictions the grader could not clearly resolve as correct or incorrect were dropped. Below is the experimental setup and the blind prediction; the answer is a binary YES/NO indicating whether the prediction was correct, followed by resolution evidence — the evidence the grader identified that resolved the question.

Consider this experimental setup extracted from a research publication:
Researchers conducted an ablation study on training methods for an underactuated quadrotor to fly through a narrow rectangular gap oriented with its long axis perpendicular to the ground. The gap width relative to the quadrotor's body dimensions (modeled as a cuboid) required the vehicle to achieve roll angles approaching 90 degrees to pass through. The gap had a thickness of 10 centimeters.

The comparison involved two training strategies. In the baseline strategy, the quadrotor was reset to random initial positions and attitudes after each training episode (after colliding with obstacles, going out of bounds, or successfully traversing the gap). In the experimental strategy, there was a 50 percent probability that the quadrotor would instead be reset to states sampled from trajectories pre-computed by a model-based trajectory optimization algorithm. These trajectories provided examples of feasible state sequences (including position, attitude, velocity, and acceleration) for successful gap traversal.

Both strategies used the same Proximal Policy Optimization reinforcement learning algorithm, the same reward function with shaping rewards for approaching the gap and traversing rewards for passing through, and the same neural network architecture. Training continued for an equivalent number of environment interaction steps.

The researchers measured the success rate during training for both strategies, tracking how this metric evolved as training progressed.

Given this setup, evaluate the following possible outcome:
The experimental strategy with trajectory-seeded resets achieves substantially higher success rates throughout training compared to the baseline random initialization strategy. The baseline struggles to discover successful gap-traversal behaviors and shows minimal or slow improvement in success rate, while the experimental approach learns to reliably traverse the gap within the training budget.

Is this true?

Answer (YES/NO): YES